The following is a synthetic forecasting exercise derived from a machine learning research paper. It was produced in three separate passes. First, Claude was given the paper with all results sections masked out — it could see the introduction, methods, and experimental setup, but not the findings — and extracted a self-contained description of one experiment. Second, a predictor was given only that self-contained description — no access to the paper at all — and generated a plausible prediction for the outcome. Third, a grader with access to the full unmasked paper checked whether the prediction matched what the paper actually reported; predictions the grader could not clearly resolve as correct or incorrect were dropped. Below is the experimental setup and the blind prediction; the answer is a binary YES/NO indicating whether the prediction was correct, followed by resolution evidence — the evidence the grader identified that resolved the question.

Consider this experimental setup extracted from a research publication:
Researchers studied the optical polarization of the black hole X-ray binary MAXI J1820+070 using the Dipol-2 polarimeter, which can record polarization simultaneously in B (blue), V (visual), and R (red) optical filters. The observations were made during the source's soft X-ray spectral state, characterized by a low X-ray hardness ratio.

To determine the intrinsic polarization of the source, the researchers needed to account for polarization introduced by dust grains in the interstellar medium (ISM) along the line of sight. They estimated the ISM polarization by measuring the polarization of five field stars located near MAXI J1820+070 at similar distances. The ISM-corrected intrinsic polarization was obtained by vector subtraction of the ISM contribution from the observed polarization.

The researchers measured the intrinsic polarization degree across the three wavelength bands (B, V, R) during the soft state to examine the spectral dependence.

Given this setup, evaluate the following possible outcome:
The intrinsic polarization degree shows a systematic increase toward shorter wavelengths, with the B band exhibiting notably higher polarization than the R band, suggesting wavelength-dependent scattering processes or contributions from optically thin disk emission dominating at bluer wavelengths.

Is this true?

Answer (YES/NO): YES